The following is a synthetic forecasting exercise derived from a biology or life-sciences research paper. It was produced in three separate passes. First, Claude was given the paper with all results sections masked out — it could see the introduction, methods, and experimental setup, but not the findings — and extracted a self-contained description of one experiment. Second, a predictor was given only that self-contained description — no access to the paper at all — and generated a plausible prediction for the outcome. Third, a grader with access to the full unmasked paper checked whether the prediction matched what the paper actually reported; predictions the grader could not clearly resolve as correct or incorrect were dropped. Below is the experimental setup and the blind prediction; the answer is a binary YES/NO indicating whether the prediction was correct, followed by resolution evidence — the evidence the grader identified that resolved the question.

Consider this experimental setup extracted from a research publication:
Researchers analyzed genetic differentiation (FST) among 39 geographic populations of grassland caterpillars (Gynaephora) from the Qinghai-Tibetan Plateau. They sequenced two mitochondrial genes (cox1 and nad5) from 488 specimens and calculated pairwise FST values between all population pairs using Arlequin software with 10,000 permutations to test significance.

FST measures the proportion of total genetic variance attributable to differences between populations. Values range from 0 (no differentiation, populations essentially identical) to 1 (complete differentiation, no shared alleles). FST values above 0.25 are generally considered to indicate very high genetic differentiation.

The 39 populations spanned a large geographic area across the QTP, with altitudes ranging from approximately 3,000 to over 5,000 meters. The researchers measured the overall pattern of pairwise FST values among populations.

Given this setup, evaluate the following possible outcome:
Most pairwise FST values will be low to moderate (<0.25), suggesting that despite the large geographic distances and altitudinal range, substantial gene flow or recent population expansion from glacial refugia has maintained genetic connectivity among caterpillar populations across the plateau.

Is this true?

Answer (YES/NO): NO